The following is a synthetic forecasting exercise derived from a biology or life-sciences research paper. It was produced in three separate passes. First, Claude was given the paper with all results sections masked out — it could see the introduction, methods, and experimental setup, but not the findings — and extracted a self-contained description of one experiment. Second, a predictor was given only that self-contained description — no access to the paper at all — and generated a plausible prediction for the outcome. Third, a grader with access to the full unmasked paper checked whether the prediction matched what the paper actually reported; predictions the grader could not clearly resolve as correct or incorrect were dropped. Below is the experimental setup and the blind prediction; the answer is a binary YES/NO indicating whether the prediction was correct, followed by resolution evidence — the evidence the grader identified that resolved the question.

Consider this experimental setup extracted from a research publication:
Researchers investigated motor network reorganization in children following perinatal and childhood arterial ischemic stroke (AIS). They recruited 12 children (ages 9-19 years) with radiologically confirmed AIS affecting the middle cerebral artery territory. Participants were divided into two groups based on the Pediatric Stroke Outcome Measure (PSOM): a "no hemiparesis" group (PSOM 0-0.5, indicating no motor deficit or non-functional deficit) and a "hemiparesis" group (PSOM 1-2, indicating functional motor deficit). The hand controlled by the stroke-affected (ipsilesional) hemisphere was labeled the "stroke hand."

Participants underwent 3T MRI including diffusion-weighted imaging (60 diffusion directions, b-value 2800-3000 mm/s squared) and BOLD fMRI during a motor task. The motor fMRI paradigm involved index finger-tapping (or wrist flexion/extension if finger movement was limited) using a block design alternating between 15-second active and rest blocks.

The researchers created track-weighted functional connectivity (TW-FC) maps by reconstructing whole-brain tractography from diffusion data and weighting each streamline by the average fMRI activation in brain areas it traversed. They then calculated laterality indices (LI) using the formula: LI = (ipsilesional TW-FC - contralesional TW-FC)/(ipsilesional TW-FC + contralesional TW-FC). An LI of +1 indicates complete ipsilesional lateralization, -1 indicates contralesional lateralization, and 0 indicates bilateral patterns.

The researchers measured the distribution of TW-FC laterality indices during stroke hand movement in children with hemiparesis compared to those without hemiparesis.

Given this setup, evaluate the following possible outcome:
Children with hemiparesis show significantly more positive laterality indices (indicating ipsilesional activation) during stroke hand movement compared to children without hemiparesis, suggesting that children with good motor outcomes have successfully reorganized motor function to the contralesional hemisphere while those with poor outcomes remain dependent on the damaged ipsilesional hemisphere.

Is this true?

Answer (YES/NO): NO